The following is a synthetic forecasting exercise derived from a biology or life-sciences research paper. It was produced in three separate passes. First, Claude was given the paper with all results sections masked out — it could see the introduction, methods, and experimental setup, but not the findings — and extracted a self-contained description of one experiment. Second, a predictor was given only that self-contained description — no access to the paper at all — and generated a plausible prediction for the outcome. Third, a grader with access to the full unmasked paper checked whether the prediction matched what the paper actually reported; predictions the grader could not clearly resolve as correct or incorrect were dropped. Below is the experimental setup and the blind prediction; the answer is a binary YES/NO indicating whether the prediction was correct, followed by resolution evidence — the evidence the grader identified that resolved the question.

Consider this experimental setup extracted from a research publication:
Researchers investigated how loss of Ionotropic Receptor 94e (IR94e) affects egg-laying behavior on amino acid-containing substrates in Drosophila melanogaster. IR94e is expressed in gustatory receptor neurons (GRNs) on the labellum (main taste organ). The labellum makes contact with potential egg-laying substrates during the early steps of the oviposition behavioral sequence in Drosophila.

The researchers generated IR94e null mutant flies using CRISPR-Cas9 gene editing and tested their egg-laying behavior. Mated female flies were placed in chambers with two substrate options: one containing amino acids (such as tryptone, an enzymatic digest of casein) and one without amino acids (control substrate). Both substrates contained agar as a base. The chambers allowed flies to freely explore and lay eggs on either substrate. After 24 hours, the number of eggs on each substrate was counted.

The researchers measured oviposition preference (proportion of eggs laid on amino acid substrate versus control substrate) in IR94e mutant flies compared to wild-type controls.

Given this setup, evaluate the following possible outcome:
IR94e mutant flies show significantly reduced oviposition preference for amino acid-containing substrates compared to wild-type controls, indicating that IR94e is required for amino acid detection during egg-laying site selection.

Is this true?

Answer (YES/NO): YES